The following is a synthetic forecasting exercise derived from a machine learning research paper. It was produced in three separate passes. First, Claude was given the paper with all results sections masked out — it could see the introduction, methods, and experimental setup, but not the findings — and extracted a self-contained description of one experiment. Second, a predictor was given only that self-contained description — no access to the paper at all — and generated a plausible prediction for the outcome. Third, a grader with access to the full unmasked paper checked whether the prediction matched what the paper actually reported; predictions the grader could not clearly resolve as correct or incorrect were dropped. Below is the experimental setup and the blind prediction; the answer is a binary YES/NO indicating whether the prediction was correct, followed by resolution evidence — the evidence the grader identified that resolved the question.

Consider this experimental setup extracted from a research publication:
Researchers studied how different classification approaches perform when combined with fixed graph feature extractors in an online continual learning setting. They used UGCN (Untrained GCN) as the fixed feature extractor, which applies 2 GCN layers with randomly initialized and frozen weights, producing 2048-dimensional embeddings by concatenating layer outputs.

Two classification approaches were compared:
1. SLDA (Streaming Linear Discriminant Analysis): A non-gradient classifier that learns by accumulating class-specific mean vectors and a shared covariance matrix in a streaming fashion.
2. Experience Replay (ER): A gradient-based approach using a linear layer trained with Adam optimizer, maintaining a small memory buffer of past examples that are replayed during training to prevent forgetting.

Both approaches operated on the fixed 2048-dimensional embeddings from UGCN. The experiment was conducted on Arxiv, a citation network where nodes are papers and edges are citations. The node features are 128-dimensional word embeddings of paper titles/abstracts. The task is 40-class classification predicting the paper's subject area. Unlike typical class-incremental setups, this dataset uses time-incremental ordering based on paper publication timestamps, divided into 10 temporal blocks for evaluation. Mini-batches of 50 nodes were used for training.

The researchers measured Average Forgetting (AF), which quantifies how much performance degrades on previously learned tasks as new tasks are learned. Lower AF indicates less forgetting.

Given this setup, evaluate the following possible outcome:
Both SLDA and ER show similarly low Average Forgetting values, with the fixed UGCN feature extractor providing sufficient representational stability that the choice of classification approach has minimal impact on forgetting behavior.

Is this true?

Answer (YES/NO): YES